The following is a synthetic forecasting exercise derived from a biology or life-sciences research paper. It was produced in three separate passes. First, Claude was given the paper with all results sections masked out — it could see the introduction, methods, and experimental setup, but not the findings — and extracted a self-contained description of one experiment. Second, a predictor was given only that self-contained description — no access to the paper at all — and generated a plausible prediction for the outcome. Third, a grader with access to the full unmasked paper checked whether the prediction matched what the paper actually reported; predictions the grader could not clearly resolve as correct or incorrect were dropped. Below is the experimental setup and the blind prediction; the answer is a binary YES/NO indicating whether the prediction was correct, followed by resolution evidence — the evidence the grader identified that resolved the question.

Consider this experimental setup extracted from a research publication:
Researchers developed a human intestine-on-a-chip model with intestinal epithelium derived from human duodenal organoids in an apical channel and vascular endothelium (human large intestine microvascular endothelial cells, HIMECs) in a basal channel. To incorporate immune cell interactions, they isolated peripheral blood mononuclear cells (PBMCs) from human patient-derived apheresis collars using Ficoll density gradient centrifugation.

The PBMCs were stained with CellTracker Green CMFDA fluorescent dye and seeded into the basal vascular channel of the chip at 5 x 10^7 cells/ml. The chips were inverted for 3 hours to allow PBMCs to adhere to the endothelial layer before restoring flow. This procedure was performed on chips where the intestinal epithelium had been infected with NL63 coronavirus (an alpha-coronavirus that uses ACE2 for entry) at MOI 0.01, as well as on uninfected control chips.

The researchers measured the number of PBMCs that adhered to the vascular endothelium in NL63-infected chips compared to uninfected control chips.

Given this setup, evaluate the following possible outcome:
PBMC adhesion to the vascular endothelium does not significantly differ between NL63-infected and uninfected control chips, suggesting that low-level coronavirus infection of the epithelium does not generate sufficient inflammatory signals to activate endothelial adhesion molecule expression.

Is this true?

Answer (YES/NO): NO